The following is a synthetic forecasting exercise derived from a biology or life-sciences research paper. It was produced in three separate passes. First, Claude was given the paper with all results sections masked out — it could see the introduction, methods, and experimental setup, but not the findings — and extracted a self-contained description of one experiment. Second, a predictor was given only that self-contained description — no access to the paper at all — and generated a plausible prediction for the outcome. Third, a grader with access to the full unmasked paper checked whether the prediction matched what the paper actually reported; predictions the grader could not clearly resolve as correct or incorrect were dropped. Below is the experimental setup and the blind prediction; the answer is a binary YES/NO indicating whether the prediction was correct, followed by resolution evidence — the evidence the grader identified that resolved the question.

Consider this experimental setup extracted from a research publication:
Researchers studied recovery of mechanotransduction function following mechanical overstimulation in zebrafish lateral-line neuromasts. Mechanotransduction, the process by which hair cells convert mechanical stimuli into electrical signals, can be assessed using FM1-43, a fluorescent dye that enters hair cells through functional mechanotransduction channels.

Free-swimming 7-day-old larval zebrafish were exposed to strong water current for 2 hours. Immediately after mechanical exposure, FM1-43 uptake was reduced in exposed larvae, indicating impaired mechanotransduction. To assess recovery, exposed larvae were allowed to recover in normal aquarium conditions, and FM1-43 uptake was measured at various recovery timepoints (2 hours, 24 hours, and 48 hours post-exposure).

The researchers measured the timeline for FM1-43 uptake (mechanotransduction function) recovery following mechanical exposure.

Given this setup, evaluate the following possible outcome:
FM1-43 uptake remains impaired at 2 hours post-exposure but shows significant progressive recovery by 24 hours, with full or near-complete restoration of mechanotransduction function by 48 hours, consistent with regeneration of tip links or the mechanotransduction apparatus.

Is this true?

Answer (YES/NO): NO